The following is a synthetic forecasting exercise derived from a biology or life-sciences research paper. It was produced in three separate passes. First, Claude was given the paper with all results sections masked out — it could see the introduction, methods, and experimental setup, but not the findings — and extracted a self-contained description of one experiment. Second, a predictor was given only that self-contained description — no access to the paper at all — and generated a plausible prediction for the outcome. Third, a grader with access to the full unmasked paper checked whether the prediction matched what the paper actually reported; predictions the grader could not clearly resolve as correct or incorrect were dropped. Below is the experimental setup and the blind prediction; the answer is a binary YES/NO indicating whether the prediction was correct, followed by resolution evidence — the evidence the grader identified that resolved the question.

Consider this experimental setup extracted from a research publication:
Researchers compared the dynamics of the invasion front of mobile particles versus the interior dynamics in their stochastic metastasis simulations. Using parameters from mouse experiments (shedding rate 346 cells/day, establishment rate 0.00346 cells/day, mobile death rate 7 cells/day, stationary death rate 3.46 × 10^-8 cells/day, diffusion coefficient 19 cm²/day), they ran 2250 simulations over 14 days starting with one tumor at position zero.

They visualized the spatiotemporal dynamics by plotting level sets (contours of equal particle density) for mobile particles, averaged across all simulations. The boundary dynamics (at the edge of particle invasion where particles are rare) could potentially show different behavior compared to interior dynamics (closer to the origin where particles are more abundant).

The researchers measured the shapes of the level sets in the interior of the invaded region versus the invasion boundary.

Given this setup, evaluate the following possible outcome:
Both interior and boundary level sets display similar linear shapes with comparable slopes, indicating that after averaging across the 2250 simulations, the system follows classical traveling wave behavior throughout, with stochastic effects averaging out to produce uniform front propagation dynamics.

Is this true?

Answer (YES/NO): NO